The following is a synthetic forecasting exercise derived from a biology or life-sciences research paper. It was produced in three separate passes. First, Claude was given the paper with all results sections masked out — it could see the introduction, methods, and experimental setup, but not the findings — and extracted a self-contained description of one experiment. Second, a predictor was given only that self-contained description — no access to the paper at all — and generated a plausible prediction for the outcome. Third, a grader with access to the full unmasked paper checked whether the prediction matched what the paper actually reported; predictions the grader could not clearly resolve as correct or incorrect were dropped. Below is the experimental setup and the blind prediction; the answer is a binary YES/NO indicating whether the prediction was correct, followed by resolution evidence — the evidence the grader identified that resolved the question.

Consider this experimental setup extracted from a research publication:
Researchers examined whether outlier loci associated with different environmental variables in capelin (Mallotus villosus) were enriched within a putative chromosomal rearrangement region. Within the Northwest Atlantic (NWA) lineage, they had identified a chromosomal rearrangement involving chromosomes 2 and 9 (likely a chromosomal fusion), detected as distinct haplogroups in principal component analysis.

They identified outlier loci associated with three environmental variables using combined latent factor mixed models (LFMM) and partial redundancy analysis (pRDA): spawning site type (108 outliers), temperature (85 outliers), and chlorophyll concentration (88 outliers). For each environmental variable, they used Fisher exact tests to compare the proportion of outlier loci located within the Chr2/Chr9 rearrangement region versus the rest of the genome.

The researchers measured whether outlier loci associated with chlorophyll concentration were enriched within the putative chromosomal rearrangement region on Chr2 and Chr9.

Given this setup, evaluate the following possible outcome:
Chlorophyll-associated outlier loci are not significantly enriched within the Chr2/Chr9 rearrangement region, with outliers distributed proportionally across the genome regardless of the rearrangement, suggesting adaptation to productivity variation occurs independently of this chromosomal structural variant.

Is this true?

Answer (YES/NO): YES